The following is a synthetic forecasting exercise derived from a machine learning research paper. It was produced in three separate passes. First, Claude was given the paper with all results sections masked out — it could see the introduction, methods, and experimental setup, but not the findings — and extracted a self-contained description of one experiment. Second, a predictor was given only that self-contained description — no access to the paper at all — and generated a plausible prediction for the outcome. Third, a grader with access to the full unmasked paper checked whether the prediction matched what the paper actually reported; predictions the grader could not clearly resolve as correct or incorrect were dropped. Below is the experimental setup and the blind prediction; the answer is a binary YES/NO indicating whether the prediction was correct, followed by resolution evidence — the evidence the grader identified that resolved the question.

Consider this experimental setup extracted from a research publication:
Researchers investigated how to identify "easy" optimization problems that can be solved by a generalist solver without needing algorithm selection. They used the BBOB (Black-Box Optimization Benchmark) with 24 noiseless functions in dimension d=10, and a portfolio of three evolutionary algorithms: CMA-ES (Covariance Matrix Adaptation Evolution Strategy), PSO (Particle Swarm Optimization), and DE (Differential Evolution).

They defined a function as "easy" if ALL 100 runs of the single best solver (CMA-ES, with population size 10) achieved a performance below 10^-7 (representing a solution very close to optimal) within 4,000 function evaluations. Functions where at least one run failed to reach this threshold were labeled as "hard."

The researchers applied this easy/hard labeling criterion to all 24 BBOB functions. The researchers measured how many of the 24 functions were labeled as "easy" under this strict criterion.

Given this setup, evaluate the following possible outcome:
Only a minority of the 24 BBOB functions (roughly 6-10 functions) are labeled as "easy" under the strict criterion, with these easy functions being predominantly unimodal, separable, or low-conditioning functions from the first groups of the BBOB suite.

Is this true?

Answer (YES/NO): NO